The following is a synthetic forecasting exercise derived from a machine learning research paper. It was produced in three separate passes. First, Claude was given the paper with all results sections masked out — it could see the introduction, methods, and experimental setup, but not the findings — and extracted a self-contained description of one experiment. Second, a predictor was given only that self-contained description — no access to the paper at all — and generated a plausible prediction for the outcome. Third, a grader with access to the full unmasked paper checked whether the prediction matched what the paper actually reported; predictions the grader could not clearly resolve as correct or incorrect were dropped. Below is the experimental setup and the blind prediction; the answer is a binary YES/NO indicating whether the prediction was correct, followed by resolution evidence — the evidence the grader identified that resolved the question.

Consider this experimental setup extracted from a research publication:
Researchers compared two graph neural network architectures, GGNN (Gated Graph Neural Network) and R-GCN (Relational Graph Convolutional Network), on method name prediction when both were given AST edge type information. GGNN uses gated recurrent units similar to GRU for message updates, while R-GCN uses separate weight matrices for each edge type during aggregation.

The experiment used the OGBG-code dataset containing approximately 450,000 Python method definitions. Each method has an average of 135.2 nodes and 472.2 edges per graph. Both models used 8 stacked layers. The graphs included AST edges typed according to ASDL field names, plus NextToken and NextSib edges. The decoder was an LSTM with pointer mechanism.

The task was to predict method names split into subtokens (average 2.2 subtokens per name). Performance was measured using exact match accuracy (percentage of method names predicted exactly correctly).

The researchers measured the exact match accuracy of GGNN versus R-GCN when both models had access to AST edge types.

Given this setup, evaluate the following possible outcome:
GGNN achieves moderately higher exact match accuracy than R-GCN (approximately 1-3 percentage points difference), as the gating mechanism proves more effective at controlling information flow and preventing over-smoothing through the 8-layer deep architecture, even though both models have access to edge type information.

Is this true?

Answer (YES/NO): NO